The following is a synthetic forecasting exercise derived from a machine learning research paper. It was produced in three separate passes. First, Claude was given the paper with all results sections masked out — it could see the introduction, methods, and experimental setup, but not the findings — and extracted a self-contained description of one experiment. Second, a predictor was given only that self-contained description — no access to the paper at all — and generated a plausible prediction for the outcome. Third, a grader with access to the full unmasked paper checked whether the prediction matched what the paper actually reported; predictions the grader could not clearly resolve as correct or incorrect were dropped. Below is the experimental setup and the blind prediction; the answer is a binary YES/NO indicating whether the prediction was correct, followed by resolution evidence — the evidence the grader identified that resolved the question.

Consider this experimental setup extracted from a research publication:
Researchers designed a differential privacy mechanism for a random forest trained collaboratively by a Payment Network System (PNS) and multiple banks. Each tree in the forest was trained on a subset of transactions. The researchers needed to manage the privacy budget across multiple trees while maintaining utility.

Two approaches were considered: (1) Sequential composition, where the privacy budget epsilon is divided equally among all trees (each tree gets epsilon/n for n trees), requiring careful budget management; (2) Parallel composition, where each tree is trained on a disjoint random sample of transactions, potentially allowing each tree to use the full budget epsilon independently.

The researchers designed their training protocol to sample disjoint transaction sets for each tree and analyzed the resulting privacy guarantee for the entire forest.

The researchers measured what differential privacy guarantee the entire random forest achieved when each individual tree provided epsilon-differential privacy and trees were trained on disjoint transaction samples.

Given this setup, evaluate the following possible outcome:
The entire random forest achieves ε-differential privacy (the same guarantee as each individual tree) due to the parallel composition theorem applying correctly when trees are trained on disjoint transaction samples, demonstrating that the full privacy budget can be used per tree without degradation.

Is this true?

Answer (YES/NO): YES